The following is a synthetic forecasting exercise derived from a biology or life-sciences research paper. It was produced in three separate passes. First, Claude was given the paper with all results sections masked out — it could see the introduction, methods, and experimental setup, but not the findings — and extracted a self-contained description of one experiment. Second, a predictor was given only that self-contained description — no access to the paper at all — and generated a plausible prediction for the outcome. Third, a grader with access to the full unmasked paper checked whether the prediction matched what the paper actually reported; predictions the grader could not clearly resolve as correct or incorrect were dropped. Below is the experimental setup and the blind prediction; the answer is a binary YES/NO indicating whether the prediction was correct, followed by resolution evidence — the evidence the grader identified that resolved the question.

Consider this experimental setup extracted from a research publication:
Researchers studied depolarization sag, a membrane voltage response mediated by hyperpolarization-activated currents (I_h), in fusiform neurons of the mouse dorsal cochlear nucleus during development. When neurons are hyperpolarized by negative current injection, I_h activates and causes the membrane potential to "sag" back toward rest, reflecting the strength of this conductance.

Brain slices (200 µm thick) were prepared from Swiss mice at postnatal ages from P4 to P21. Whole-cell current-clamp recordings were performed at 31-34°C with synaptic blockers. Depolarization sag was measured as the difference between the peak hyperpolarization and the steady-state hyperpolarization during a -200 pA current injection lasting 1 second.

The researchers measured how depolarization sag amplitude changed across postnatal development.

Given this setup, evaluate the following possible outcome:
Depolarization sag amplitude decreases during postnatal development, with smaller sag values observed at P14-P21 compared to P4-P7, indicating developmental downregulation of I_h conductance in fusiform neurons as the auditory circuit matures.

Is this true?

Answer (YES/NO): YES